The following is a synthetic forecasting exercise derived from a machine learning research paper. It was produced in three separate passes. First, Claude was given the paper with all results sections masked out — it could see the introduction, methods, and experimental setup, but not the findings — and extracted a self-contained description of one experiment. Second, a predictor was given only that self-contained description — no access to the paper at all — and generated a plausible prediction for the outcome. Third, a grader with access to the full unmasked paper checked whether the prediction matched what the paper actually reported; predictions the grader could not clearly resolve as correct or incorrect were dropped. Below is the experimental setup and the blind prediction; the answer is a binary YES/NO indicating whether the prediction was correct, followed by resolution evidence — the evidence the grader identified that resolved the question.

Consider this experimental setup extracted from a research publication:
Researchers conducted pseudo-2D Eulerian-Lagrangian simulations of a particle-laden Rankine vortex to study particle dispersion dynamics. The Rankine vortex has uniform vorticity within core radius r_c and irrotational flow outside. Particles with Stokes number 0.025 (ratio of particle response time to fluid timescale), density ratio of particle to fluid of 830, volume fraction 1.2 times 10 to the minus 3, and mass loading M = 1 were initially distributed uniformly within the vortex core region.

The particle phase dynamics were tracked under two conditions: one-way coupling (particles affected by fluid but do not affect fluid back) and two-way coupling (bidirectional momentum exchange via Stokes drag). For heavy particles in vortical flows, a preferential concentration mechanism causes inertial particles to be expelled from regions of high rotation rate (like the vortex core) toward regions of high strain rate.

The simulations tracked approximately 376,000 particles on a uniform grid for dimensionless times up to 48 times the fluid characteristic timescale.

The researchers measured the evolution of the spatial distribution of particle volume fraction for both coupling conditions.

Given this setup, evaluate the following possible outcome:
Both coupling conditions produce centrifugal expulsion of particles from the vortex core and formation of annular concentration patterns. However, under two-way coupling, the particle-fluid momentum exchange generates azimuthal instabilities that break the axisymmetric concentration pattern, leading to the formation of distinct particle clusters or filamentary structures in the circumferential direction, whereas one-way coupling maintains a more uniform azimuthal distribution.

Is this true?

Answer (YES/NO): YES